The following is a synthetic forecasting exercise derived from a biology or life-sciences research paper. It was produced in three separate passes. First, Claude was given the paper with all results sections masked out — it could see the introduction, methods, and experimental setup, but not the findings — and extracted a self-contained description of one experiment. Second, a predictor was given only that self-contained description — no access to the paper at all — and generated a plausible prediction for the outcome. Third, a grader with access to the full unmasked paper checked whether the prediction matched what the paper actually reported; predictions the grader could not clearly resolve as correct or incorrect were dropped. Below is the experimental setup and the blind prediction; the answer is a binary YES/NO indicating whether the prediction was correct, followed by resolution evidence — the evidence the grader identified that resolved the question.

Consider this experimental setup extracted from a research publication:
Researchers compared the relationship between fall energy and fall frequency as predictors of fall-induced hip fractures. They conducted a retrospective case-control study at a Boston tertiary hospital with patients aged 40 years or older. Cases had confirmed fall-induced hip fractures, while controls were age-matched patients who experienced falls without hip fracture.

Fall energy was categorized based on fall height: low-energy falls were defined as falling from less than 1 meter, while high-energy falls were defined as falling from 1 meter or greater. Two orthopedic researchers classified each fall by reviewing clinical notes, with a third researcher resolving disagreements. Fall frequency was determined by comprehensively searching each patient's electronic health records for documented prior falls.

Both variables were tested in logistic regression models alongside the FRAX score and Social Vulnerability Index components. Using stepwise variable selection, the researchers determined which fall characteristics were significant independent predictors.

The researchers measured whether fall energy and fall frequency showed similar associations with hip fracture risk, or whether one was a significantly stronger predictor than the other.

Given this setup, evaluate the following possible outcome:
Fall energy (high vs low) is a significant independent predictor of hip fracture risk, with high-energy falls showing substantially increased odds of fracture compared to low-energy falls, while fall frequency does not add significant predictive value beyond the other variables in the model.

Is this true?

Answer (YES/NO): NO